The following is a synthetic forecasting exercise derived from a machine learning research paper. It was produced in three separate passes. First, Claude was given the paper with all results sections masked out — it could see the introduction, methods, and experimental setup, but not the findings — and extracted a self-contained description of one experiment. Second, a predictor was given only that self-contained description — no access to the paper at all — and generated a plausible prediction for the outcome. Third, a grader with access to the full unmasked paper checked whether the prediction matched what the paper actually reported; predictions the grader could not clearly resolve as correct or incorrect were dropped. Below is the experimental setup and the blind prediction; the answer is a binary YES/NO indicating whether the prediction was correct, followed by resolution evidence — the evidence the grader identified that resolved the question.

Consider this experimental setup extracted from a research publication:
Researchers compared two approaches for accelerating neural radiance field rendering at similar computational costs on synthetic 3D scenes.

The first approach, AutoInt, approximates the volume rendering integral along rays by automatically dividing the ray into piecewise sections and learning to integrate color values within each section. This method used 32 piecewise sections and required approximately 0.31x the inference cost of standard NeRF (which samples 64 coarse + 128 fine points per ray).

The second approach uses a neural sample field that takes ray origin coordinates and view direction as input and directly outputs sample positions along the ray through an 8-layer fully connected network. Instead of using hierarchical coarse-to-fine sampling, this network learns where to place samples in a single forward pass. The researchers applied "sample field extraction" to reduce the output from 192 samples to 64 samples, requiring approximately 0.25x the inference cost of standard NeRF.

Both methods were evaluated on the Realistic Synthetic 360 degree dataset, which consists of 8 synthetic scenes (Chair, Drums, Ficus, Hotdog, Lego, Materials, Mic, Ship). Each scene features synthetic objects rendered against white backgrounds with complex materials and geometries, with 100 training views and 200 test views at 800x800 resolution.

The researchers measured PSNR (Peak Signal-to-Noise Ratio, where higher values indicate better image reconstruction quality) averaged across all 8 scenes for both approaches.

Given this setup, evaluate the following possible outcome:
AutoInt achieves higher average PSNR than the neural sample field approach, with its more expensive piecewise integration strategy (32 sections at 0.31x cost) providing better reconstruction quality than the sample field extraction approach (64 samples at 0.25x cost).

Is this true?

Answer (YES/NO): NO